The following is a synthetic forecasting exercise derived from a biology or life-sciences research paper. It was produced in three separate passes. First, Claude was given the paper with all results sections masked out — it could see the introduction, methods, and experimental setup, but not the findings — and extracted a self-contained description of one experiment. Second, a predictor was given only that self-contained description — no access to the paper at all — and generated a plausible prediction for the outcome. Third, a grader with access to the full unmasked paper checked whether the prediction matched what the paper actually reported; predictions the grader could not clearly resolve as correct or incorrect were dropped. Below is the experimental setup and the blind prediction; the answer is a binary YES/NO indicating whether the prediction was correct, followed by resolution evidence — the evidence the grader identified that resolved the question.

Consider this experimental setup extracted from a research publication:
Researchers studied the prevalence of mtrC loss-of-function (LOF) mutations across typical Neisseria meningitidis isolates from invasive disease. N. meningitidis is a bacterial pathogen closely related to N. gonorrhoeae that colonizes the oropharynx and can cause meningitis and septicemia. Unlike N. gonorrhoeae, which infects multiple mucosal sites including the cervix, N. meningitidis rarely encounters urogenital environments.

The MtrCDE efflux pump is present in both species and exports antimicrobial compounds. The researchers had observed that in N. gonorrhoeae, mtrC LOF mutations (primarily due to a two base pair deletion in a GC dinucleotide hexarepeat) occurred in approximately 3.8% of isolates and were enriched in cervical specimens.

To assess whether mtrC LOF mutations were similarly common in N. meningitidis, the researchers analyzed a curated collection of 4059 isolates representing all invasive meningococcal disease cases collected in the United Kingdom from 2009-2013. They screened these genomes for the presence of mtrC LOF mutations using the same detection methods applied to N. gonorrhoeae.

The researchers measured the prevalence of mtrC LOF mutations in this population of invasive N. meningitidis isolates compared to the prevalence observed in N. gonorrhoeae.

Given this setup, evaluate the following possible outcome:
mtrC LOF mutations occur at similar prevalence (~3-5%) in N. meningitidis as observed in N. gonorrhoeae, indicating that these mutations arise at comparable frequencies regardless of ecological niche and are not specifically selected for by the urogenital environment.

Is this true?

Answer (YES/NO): NO